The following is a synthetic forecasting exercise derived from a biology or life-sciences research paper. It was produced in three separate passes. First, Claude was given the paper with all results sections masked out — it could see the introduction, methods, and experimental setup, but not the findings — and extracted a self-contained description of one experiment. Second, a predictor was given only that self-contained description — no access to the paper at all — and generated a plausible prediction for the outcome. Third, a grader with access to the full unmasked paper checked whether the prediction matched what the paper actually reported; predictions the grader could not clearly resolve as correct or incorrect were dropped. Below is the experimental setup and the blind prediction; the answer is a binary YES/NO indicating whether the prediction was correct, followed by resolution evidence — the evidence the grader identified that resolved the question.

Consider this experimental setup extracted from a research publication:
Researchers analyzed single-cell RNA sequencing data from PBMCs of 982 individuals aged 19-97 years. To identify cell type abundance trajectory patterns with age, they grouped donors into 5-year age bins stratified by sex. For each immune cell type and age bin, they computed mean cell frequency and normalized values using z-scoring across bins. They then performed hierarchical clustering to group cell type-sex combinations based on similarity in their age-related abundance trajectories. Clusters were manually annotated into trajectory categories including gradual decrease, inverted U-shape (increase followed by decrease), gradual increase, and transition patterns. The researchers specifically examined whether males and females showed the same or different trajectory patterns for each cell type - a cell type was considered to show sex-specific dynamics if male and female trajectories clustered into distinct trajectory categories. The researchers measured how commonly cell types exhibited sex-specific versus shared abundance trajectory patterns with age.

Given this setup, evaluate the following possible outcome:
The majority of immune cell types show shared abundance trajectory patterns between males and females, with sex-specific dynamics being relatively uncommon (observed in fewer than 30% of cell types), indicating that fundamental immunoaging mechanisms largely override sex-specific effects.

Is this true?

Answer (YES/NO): YES